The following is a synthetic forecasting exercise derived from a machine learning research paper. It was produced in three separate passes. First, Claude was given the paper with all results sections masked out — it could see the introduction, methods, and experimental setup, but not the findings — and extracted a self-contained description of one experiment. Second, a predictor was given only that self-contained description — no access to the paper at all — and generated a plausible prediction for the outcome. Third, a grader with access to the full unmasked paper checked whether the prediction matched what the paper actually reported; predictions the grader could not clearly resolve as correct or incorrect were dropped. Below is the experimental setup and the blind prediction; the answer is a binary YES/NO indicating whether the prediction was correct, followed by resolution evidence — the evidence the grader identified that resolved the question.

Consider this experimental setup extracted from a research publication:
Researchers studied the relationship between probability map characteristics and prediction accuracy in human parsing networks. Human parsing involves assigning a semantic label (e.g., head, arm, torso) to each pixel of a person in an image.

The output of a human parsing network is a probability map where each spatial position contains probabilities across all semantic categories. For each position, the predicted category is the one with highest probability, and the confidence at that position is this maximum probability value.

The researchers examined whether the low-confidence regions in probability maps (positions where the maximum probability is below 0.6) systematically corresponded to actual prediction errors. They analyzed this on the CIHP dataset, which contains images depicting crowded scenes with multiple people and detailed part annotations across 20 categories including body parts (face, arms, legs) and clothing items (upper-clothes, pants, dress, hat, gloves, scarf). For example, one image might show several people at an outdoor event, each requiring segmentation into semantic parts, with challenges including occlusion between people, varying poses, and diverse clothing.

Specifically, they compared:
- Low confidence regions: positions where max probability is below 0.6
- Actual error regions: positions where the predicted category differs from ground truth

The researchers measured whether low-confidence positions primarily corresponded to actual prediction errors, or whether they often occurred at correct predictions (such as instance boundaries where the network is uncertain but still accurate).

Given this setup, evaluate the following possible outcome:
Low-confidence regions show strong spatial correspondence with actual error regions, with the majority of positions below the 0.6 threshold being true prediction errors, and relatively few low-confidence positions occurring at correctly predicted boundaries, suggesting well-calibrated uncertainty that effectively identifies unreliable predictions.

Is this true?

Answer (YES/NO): NO